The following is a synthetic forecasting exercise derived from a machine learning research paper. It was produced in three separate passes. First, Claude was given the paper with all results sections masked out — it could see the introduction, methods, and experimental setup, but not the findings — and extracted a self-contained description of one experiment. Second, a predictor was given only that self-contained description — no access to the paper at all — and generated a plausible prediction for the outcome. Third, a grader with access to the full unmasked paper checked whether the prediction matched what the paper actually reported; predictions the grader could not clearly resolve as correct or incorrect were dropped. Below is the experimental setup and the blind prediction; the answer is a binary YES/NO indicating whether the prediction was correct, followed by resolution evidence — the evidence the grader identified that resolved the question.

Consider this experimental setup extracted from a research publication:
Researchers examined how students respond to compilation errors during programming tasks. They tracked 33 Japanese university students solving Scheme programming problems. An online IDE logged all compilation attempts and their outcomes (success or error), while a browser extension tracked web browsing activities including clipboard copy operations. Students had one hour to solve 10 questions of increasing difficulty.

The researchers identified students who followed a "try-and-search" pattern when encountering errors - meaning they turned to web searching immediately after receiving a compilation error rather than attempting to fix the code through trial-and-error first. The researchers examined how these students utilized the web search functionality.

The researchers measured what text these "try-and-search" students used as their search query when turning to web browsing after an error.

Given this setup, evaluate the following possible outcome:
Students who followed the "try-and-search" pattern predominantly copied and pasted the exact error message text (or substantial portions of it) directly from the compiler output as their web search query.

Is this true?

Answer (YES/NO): YES